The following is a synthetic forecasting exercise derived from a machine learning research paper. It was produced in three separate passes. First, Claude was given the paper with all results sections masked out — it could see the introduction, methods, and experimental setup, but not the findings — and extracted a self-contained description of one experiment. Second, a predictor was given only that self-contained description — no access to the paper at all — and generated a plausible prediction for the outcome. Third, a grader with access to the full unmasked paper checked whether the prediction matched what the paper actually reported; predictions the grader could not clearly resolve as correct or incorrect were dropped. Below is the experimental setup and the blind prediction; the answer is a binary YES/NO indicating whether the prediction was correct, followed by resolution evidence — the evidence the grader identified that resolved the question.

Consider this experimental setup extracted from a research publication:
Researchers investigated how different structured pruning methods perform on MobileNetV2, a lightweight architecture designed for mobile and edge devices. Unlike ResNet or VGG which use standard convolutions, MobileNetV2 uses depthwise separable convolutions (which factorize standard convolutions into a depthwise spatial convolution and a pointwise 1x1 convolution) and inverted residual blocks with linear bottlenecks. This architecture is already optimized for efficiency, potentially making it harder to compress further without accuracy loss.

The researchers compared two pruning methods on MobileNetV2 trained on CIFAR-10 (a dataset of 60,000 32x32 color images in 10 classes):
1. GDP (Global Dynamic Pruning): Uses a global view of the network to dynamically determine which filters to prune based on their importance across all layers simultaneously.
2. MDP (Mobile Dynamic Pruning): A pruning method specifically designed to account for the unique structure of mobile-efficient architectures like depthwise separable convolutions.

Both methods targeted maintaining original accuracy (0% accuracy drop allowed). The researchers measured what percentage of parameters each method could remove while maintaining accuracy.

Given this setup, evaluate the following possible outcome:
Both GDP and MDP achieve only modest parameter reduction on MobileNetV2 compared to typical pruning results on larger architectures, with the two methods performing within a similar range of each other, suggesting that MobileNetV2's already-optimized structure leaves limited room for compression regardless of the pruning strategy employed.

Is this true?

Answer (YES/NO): NO